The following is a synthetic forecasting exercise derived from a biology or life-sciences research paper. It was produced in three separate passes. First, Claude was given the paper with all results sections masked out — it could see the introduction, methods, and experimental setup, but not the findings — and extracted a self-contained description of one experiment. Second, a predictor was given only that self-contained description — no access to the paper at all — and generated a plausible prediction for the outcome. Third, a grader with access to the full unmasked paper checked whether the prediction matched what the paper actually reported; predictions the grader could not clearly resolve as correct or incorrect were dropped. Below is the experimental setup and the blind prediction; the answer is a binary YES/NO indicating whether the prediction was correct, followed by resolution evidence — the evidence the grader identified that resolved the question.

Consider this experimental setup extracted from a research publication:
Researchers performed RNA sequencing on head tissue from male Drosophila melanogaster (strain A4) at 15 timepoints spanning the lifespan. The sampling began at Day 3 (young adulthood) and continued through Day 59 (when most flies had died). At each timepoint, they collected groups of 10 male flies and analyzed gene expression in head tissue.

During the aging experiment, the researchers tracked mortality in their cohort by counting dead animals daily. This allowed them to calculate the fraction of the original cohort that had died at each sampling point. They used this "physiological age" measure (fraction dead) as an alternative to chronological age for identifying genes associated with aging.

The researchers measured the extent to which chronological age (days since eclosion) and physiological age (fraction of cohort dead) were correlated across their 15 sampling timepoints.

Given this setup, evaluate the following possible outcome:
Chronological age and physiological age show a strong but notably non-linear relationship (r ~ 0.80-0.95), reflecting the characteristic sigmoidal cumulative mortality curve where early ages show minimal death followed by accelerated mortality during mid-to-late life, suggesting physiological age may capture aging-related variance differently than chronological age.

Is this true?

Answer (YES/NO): NO